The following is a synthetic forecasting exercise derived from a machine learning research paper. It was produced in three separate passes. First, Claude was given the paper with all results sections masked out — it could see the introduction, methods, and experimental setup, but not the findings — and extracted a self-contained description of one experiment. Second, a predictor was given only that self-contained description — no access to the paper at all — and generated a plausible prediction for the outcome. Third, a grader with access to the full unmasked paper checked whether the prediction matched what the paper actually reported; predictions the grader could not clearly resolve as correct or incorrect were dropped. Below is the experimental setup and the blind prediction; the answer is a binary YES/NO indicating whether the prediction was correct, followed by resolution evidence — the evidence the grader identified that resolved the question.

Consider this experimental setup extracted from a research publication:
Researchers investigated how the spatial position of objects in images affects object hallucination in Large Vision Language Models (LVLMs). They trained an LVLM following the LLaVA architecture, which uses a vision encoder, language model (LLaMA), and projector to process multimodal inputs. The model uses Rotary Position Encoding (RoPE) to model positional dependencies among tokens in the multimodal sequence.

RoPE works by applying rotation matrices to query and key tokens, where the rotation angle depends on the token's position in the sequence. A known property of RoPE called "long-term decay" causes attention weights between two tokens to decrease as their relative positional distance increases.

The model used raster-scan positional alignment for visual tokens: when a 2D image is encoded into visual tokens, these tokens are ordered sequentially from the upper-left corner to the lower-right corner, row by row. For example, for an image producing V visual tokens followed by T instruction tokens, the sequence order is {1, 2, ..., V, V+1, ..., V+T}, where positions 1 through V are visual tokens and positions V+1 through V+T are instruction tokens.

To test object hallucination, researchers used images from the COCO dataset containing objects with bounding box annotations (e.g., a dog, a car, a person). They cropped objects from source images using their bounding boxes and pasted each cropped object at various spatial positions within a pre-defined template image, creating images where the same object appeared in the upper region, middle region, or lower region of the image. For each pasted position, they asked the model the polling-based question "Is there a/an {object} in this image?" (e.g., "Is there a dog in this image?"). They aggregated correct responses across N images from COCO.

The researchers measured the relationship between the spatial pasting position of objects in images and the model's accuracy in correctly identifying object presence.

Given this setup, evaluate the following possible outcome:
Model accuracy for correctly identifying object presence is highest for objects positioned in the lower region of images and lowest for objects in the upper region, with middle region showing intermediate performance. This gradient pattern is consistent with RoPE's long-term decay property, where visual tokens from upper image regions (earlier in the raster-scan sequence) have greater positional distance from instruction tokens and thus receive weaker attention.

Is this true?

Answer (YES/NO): YES